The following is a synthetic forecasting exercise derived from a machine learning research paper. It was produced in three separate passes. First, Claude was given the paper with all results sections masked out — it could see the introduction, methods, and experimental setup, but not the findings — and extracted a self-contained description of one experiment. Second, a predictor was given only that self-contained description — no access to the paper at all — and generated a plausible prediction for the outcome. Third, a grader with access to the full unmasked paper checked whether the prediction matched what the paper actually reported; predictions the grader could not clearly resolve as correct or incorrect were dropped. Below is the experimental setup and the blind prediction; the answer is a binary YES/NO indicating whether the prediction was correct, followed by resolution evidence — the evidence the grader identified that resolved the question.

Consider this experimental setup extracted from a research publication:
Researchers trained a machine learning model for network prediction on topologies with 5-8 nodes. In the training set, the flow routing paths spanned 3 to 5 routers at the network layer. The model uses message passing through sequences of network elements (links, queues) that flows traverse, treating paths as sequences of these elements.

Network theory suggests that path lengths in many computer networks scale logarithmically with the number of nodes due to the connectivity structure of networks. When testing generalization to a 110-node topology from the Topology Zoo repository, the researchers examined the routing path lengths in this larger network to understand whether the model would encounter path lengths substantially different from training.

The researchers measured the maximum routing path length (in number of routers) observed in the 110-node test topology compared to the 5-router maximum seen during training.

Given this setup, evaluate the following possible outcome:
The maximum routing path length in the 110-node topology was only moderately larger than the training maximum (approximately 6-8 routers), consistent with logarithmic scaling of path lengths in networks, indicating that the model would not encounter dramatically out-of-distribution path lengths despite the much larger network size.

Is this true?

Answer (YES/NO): YES